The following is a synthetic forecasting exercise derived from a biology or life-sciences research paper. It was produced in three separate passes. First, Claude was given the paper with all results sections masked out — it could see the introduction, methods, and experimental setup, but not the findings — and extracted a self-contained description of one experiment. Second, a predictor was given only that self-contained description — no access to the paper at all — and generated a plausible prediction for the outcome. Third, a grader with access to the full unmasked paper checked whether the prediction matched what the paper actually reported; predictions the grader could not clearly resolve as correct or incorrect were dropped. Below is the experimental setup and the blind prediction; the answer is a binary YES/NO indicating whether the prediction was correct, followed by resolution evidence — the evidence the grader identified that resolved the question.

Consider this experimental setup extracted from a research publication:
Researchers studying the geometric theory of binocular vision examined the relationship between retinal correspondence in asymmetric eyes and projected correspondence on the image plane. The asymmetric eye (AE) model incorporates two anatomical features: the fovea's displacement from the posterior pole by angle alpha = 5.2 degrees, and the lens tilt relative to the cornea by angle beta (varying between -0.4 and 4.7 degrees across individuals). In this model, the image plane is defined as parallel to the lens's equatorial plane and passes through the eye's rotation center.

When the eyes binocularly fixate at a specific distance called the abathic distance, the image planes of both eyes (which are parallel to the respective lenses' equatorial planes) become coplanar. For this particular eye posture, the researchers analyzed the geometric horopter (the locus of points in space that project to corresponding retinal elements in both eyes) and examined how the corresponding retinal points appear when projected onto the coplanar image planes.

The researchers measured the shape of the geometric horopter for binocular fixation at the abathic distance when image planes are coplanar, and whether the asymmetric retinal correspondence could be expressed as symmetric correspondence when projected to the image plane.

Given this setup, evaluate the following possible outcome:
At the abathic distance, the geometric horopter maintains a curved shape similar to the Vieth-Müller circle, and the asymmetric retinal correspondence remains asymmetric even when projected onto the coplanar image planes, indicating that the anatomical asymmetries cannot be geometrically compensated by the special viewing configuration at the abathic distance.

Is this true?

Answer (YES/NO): NO